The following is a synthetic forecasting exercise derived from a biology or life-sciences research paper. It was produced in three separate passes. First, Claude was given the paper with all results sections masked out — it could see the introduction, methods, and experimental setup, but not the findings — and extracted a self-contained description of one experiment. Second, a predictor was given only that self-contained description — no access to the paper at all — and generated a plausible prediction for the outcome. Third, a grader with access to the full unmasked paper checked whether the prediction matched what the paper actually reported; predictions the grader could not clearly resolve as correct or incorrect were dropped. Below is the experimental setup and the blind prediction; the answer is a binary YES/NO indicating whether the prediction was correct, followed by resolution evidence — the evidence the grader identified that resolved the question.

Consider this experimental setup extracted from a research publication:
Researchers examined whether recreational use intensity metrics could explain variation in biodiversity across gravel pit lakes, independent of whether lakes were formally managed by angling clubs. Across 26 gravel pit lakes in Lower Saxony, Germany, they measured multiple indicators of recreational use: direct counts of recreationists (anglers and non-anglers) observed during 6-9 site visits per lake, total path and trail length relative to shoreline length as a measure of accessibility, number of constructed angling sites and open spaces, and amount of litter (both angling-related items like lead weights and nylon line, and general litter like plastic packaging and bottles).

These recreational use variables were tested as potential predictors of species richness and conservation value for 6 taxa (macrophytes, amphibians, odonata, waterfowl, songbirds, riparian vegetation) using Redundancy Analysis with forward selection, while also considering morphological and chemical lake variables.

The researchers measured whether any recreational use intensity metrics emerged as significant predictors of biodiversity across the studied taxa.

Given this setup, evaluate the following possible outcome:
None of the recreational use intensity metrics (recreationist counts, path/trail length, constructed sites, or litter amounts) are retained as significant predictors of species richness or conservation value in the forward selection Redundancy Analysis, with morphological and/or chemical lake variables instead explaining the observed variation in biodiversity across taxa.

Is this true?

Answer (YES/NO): NO